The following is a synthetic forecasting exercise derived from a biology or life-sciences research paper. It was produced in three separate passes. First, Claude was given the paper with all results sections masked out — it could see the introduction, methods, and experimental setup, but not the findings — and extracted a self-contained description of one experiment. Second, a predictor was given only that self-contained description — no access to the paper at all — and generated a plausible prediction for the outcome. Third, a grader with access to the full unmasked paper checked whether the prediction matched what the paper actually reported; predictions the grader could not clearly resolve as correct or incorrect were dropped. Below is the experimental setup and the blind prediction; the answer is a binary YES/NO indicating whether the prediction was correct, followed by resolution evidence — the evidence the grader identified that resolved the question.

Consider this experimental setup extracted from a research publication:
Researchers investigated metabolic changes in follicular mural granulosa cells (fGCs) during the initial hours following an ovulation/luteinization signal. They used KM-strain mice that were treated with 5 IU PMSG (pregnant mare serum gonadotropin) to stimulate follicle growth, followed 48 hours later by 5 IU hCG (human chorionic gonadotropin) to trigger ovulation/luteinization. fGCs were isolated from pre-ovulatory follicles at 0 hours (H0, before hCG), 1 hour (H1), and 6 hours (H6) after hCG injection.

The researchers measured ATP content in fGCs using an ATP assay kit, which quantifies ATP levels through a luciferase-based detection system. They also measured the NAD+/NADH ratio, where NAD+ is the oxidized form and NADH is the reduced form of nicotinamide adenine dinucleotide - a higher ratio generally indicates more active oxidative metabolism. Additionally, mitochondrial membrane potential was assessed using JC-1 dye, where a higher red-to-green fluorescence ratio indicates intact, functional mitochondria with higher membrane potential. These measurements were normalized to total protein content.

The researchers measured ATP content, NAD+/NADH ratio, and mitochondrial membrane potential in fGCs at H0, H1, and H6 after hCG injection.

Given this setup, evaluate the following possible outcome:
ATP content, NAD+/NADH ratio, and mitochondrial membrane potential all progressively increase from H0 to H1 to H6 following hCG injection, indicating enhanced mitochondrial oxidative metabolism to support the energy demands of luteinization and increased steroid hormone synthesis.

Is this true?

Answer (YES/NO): NO